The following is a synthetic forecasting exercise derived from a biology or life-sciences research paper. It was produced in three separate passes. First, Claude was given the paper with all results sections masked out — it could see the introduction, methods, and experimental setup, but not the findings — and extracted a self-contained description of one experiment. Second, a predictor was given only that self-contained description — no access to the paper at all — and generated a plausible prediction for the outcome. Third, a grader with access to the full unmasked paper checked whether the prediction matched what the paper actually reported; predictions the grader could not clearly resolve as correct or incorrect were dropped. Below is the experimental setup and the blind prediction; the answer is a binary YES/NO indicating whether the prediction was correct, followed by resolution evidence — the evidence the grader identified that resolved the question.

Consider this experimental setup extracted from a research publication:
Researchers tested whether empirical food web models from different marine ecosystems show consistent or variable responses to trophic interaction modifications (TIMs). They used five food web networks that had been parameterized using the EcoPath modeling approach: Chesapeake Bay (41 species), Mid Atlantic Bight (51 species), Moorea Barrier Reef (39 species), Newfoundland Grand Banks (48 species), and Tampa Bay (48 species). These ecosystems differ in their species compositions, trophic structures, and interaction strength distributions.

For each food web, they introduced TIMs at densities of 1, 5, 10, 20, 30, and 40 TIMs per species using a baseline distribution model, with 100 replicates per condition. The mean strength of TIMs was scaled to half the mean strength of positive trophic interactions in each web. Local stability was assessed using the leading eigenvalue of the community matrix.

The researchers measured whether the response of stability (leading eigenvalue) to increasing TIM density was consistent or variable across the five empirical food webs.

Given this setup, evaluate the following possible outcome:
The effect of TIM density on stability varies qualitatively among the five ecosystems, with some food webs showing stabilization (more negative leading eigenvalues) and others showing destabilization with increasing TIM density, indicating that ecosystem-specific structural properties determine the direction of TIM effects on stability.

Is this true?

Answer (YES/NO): YES